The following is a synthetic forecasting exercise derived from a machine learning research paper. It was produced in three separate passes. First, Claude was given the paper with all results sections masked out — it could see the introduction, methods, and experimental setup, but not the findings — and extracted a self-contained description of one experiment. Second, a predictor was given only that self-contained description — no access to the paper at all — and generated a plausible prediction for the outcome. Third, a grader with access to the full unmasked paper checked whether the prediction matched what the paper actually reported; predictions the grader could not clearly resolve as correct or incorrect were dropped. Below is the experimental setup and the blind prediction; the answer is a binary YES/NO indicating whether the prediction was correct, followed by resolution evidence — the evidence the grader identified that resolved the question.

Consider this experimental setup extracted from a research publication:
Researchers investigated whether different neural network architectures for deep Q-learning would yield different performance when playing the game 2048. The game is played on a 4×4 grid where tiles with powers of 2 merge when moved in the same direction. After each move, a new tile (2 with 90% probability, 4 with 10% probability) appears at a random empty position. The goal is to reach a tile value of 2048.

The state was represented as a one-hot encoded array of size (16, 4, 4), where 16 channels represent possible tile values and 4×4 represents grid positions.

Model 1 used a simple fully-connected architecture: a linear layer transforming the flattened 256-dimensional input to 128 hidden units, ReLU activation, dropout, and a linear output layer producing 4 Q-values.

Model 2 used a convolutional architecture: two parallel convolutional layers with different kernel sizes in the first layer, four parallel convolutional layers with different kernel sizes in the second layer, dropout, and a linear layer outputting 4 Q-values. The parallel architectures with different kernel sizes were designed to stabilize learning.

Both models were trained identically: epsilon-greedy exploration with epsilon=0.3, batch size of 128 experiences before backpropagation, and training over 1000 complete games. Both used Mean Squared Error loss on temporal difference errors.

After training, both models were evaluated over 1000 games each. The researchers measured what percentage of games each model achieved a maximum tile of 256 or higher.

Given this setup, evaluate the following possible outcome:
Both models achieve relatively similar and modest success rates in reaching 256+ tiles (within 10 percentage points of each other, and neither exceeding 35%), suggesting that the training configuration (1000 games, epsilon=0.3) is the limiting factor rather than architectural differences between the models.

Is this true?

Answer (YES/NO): NO